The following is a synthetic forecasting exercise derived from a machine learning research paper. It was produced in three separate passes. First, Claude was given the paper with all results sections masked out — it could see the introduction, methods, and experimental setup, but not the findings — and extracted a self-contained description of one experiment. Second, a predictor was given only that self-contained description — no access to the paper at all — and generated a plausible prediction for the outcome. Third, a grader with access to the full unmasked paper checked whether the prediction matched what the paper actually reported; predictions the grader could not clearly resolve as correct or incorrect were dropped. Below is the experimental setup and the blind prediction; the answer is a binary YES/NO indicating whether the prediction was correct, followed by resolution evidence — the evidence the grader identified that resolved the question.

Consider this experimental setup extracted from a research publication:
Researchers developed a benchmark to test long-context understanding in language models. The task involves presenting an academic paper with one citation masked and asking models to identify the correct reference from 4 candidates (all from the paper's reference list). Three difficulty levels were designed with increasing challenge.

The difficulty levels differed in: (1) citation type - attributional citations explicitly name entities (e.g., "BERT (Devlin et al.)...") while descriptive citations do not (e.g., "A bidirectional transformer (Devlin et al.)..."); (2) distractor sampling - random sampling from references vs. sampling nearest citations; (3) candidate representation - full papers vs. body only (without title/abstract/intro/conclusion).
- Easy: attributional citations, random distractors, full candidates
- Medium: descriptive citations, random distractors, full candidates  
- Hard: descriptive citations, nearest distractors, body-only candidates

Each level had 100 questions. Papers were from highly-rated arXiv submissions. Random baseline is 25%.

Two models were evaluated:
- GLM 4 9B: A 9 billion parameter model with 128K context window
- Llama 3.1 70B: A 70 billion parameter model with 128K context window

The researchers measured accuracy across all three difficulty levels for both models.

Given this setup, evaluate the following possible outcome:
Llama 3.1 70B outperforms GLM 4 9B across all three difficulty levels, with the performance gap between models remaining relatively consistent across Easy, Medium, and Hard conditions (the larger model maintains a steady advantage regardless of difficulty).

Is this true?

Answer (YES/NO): NO